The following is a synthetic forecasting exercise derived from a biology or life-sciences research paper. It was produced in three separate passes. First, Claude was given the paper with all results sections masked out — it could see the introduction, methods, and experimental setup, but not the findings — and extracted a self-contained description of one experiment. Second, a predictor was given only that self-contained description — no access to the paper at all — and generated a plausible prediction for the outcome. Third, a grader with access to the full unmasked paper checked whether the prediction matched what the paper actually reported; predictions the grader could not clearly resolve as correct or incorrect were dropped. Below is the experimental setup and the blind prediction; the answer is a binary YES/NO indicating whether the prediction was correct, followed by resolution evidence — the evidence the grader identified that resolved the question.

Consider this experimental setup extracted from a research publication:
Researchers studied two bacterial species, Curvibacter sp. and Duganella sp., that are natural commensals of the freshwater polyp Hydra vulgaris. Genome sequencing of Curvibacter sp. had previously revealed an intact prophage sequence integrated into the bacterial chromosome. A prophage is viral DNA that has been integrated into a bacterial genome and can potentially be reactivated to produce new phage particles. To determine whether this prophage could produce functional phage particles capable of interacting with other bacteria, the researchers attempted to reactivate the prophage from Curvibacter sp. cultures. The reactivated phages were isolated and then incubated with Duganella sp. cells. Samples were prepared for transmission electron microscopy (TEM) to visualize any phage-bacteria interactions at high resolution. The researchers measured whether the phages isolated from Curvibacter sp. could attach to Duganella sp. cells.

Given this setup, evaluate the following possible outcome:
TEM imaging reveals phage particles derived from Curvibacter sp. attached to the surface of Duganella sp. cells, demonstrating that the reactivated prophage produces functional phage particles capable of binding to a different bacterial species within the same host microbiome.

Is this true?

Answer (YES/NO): YES